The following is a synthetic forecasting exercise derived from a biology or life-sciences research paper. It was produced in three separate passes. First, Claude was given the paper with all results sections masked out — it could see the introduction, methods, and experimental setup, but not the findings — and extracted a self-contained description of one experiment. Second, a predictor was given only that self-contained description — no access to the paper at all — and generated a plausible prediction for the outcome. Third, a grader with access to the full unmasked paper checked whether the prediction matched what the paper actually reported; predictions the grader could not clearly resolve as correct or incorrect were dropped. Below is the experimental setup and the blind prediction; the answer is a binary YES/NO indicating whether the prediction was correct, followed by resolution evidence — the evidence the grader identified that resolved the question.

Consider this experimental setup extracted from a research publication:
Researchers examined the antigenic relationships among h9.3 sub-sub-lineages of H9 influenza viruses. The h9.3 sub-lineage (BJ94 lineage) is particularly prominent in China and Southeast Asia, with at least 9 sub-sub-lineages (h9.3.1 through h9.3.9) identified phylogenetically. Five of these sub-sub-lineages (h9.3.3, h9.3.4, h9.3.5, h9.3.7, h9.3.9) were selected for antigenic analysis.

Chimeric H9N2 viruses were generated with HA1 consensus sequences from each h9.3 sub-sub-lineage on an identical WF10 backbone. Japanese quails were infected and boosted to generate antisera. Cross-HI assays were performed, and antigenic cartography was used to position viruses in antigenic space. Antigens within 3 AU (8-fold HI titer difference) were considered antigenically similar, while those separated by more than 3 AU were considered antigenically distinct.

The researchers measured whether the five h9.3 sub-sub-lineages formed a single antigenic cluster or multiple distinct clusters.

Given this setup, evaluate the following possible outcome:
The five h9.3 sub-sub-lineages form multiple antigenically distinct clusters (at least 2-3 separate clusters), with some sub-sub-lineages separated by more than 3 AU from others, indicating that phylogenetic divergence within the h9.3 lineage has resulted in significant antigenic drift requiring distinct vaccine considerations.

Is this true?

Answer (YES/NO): YES